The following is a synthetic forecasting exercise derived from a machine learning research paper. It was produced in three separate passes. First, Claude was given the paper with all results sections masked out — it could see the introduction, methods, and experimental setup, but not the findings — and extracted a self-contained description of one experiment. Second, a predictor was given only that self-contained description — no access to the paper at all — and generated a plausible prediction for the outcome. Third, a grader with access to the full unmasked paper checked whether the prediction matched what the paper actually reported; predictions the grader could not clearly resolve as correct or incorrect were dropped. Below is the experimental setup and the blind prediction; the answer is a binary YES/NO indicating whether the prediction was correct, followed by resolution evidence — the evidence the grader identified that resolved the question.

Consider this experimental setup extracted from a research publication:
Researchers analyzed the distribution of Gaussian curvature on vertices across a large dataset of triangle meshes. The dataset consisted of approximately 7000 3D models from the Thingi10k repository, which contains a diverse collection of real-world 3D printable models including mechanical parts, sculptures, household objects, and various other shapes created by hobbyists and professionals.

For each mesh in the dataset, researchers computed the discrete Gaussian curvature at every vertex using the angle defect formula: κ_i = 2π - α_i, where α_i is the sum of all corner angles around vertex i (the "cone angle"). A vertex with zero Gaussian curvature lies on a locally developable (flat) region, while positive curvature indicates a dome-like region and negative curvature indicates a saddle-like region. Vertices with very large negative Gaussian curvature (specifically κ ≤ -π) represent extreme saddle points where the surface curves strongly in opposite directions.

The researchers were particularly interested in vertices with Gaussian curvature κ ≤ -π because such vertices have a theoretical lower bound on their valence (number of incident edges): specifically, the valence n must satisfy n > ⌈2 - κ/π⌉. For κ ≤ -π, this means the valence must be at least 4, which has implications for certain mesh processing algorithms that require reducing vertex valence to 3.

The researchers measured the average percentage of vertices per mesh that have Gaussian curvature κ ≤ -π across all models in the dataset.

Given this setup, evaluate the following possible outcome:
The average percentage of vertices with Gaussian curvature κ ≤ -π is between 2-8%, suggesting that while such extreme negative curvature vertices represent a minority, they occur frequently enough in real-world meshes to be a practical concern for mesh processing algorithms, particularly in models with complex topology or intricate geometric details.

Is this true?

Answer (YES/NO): NO